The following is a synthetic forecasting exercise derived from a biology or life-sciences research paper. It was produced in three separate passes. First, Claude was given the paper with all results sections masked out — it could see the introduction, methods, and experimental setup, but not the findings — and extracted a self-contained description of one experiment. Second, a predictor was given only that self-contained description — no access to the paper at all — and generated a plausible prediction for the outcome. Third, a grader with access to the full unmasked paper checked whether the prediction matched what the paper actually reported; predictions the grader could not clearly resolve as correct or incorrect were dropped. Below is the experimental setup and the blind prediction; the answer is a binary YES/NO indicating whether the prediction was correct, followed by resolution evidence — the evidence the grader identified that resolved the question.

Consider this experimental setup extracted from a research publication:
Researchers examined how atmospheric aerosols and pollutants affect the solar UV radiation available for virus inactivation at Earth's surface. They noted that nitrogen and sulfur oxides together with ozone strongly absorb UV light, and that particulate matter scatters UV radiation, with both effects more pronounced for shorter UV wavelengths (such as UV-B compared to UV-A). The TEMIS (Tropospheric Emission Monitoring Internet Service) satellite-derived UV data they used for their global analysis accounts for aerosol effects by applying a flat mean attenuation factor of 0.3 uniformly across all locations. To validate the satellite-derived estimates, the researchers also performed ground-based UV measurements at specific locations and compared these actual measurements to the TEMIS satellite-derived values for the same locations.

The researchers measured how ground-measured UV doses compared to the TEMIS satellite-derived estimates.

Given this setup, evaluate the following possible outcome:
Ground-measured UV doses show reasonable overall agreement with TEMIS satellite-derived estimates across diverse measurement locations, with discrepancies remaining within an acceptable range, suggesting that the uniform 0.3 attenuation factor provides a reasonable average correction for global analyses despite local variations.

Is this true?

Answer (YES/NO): NO